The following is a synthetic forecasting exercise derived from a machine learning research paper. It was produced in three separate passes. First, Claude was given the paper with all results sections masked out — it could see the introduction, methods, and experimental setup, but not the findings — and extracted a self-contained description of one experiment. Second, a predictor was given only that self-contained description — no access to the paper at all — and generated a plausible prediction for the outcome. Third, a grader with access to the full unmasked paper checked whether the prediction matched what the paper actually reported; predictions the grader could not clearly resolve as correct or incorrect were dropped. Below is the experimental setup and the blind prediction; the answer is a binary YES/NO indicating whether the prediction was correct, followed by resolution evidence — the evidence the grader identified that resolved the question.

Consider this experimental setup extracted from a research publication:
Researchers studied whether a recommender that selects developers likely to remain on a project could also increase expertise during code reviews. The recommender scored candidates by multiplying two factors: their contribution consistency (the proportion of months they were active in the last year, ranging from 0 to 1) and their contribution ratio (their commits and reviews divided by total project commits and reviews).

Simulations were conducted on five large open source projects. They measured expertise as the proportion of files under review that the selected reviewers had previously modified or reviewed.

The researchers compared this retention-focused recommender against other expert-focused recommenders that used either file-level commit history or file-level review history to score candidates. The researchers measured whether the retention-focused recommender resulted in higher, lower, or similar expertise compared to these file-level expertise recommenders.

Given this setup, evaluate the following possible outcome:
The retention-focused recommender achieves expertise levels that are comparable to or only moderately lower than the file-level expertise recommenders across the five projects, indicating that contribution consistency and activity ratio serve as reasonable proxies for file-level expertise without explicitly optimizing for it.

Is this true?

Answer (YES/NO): NO